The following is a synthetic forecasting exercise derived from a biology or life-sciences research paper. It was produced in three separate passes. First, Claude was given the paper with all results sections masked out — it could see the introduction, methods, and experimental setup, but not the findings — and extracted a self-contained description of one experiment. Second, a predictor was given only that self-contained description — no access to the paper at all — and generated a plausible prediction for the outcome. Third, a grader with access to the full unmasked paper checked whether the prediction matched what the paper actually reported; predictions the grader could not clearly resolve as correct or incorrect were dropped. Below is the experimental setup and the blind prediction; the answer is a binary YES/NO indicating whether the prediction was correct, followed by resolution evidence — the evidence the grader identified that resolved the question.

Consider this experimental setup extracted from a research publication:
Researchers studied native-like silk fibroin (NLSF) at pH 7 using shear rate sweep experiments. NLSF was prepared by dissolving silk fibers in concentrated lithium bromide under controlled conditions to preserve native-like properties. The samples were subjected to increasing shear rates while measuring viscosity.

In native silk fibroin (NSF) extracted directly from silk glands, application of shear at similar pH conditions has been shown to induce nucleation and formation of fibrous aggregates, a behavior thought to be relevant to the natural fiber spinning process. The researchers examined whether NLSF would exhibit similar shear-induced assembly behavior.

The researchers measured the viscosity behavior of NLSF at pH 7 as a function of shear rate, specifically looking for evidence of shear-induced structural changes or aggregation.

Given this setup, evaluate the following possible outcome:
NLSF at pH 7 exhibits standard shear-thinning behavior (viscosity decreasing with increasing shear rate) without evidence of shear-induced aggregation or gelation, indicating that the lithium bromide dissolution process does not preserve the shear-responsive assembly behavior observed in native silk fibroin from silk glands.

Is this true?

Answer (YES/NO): NO